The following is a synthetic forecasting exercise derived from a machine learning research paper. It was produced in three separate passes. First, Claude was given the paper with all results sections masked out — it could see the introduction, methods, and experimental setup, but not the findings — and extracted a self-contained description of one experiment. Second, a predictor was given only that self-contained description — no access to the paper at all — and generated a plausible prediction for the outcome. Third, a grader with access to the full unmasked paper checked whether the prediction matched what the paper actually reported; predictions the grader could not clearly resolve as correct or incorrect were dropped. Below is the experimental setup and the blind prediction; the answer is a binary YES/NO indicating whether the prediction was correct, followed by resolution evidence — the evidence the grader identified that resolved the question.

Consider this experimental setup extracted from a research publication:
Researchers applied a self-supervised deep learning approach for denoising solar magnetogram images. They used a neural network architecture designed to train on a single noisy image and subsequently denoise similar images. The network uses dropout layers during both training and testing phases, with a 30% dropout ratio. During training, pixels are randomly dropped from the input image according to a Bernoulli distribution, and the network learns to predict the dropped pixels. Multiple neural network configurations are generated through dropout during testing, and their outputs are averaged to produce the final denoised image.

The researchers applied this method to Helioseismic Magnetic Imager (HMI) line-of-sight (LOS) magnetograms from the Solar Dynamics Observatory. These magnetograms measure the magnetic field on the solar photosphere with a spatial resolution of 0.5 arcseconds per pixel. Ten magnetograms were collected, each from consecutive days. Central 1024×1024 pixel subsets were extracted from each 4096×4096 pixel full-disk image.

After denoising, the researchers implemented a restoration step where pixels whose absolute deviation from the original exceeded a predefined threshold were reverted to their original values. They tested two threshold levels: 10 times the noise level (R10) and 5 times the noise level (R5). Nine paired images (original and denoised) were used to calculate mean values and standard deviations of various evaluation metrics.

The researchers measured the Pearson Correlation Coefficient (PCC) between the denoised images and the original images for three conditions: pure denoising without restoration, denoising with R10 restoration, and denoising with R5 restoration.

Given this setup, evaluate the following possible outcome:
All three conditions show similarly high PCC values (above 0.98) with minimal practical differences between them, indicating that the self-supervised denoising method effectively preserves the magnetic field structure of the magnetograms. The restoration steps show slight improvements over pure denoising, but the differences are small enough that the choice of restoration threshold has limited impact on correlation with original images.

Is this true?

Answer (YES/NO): NO